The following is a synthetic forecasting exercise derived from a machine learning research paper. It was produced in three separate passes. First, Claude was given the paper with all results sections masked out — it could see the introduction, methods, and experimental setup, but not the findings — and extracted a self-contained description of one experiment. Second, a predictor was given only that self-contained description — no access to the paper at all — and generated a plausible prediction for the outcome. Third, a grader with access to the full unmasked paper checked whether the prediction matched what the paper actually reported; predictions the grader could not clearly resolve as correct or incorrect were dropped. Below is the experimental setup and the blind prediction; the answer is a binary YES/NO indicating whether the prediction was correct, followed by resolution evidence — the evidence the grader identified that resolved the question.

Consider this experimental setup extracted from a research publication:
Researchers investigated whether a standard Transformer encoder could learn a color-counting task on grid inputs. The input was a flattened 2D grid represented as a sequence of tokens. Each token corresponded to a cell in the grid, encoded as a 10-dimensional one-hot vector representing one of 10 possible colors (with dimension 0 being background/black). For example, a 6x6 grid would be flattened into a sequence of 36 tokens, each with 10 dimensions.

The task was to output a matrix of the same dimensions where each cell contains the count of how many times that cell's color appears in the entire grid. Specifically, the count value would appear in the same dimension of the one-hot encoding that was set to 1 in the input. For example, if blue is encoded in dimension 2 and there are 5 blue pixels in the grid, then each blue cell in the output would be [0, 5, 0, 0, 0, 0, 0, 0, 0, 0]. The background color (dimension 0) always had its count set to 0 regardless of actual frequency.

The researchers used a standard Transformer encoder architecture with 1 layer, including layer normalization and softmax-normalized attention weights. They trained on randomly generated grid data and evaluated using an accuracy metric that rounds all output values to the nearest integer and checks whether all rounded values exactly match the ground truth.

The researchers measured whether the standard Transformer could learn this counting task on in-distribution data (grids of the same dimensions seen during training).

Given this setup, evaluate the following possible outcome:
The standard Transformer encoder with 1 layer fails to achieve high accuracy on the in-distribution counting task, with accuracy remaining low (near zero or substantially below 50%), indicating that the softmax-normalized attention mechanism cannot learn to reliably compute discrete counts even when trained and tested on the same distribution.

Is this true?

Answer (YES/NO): YES